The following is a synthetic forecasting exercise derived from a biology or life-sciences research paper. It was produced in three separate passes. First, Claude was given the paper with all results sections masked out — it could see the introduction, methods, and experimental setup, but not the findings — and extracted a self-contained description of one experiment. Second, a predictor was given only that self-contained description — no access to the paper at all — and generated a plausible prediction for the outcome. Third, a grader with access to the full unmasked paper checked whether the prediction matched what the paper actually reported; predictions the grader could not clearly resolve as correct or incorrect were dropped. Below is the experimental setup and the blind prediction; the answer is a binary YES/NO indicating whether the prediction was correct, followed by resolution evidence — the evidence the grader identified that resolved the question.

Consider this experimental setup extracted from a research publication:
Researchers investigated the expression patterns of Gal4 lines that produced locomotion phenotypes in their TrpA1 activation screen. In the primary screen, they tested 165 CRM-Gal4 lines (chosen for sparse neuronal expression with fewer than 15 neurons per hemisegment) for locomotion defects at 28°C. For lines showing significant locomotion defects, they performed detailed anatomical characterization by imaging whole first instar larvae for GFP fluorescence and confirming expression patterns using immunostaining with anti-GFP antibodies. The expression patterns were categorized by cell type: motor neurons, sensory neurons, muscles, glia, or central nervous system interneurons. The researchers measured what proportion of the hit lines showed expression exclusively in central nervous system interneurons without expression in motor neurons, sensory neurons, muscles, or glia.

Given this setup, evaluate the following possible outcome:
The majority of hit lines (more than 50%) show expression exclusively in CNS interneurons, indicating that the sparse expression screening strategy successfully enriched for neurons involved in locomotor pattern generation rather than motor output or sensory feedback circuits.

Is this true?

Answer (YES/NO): NO